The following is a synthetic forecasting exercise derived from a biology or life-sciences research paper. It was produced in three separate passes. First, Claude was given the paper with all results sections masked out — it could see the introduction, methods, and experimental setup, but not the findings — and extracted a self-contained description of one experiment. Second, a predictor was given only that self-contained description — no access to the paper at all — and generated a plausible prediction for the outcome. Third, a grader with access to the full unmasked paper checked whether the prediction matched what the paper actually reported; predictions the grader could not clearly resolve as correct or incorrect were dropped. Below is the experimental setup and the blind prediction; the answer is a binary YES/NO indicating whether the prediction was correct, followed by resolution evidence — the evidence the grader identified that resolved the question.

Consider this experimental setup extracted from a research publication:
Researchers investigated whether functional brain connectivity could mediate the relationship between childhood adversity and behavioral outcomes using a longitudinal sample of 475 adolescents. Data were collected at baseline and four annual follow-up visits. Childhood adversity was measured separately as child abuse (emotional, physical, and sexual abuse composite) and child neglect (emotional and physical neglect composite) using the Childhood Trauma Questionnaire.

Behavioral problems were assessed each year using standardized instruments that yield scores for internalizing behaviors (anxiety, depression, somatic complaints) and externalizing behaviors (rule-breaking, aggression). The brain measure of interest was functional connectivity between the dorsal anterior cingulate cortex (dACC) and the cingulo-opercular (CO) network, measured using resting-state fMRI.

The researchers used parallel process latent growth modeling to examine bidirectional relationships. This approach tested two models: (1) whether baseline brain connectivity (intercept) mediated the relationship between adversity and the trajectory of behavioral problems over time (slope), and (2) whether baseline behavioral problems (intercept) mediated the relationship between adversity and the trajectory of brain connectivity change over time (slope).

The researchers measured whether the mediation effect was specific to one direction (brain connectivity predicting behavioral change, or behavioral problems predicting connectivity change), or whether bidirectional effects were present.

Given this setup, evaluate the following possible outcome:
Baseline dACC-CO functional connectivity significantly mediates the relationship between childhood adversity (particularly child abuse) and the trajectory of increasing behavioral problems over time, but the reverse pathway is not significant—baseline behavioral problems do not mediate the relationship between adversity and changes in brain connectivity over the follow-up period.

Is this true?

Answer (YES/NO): NO